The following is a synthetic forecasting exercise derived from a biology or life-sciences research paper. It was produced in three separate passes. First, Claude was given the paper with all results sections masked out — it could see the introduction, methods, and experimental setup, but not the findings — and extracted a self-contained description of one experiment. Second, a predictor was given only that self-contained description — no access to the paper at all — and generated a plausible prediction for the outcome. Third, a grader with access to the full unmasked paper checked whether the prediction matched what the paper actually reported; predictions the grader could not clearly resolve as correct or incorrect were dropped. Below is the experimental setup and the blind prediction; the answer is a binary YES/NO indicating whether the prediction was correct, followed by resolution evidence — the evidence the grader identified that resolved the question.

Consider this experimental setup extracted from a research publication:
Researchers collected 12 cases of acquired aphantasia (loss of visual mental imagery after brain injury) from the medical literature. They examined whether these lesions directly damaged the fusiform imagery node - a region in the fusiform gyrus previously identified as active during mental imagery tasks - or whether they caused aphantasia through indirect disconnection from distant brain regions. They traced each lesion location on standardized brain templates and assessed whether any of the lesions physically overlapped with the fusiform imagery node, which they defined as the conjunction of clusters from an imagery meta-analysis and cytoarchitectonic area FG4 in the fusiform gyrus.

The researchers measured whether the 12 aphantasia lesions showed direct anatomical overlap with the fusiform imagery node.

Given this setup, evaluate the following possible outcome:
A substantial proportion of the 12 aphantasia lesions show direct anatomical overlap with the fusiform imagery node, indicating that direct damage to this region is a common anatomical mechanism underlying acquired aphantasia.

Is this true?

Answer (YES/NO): NO